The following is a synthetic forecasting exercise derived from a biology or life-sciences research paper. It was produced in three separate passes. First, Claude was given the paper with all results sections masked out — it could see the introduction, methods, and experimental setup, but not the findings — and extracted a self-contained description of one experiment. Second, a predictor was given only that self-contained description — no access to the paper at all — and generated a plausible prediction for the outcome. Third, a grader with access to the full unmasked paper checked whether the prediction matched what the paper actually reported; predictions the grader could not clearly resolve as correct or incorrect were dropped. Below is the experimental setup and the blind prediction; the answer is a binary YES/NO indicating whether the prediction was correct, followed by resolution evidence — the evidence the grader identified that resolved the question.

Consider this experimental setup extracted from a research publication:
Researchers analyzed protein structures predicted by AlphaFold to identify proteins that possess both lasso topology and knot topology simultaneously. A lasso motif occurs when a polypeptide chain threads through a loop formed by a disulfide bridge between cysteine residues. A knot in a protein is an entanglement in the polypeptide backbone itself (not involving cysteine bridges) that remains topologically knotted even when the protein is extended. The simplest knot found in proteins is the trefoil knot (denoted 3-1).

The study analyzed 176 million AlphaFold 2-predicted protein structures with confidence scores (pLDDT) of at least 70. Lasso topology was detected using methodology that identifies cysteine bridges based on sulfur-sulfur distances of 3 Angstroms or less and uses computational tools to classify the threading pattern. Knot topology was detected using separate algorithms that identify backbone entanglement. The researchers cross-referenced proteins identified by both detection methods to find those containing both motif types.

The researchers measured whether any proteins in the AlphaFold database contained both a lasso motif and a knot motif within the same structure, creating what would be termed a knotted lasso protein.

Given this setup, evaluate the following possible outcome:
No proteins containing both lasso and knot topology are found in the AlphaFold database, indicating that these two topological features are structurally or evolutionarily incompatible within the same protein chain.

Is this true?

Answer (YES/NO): NO